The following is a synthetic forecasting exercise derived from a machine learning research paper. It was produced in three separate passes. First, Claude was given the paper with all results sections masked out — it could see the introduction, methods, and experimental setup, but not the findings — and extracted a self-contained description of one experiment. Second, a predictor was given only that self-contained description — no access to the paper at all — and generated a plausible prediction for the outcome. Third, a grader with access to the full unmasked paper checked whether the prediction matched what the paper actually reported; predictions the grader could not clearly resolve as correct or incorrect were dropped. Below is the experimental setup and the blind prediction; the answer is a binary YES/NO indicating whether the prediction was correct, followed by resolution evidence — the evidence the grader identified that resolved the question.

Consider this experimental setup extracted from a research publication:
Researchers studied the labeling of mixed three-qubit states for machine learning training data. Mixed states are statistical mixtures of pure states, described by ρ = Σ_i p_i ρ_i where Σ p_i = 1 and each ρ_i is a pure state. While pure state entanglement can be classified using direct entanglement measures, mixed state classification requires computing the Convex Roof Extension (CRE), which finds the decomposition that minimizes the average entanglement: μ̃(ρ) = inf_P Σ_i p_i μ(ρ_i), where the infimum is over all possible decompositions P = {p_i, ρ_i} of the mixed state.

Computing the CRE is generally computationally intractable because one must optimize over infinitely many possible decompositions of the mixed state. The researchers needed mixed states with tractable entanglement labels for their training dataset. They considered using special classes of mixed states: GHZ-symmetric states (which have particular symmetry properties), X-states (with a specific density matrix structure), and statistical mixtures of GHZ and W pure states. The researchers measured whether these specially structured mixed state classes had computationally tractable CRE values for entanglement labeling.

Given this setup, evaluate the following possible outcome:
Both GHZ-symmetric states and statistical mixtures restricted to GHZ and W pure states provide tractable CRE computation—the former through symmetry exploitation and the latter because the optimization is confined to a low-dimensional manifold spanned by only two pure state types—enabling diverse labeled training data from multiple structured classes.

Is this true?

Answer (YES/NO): NO